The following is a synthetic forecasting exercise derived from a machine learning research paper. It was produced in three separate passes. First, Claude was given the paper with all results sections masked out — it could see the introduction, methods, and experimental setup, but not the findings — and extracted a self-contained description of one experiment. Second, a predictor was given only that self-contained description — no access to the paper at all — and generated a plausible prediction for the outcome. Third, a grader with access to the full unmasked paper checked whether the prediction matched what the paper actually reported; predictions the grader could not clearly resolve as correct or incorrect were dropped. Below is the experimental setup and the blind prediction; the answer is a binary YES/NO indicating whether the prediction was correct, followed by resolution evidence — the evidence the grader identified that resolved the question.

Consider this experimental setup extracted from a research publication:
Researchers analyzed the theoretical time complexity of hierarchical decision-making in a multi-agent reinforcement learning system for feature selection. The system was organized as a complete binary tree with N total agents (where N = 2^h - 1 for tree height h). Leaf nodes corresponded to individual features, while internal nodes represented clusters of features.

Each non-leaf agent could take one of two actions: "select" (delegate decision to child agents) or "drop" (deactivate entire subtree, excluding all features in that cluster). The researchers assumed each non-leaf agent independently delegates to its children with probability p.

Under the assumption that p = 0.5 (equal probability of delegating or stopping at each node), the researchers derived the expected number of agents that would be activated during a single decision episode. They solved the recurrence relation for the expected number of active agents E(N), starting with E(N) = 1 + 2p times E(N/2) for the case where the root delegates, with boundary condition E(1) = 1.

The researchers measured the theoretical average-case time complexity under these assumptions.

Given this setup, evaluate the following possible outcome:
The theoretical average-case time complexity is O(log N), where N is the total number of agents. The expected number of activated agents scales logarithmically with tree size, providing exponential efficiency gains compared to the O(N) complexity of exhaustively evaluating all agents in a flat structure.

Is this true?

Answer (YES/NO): YES